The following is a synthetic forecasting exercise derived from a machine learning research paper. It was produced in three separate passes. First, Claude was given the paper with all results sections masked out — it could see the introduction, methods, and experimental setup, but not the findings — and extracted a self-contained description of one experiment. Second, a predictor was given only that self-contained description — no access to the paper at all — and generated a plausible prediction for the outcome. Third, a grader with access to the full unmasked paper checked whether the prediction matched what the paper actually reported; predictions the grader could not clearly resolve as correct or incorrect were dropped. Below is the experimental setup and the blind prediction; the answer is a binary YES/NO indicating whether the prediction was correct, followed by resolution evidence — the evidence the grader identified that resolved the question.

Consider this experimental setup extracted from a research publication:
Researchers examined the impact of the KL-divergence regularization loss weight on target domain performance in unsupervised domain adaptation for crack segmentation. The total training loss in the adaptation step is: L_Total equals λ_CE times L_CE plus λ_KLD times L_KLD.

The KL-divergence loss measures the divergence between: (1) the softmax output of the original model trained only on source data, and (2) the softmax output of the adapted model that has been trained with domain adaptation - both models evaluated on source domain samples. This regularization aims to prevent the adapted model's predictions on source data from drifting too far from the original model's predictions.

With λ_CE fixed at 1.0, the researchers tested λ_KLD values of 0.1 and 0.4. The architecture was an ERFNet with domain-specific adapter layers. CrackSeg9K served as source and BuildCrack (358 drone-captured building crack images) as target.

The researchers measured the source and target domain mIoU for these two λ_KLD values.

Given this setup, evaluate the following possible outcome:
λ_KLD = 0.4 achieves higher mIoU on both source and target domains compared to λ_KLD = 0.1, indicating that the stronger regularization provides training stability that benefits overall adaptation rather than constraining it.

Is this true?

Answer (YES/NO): NO